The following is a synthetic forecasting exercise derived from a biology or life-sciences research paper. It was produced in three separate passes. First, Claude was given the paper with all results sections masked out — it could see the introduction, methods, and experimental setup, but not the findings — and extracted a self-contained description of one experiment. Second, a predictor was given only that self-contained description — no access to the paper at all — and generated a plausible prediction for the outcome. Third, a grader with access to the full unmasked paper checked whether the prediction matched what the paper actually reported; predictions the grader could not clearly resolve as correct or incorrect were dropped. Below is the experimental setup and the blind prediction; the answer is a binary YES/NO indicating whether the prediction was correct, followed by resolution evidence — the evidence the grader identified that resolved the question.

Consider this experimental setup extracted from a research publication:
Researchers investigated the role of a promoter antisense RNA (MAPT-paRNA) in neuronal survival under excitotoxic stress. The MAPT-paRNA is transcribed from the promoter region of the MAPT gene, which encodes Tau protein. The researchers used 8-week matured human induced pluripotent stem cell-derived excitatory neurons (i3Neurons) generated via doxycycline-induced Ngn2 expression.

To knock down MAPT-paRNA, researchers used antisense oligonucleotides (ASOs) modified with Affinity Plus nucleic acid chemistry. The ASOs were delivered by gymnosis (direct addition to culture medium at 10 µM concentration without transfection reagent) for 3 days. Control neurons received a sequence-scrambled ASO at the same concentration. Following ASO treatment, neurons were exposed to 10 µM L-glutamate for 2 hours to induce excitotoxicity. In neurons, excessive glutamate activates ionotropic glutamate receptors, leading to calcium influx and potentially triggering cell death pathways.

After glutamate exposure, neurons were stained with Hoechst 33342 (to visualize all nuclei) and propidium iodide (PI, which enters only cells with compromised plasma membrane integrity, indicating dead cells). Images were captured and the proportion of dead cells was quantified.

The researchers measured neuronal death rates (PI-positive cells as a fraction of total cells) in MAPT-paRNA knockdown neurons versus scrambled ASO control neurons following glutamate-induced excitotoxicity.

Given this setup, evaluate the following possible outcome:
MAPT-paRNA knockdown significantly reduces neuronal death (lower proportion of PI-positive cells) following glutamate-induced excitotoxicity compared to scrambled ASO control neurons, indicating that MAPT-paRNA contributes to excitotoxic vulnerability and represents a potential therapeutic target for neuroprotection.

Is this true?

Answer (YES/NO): NO